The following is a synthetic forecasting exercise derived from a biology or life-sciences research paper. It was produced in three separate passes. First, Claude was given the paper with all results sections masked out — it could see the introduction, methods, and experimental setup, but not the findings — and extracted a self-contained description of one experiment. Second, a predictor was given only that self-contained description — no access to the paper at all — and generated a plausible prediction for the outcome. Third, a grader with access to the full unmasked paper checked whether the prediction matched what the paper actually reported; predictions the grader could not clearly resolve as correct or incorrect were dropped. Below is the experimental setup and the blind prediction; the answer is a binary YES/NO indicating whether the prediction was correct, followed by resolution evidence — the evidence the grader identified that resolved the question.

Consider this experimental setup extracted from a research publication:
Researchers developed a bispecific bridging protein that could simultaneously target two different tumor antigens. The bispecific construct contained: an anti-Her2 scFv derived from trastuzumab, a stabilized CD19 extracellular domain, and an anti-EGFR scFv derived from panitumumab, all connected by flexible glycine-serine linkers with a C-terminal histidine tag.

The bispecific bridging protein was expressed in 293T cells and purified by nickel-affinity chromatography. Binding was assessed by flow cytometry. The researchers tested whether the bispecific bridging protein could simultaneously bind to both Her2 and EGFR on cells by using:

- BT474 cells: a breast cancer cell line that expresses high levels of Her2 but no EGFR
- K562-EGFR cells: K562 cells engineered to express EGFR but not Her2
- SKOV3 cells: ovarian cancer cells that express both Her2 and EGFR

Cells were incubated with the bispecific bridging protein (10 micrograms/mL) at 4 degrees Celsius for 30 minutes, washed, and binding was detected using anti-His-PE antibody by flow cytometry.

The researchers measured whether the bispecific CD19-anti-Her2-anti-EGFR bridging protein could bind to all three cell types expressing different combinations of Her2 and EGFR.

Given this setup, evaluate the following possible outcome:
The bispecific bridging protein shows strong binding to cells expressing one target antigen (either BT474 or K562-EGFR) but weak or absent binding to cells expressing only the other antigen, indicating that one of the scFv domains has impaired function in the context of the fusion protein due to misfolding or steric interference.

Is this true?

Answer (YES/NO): NO